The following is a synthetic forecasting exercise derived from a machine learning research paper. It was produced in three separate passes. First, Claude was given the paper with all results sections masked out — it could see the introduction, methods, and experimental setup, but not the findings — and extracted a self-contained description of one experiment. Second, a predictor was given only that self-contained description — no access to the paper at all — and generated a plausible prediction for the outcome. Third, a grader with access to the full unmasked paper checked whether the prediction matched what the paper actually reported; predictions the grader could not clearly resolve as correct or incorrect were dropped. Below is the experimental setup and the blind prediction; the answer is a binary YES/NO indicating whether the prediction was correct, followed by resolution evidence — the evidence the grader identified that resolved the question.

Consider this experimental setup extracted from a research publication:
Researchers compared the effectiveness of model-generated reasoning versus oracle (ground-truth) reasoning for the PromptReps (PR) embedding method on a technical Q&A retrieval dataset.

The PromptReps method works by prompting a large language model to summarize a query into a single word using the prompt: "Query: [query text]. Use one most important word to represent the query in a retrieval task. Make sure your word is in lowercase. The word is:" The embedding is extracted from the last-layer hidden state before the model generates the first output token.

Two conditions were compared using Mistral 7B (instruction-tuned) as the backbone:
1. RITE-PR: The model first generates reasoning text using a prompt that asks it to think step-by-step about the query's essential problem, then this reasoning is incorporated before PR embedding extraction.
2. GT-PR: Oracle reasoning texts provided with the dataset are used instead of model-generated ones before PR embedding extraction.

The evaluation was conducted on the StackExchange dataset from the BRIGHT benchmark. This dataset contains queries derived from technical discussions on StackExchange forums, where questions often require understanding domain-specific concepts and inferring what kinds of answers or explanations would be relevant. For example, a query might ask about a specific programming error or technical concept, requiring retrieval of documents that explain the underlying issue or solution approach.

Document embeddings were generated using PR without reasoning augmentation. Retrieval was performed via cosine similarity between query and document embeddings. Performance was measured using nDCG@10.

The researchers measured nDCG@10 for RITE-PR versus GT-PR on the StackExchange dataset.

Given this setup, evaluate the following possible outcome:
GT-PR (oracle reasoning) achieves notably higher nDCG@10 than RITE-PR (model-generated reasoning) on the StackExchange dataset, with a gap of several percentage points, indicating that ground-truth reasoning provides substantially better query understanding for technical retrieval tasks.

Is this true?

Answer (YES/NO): NO